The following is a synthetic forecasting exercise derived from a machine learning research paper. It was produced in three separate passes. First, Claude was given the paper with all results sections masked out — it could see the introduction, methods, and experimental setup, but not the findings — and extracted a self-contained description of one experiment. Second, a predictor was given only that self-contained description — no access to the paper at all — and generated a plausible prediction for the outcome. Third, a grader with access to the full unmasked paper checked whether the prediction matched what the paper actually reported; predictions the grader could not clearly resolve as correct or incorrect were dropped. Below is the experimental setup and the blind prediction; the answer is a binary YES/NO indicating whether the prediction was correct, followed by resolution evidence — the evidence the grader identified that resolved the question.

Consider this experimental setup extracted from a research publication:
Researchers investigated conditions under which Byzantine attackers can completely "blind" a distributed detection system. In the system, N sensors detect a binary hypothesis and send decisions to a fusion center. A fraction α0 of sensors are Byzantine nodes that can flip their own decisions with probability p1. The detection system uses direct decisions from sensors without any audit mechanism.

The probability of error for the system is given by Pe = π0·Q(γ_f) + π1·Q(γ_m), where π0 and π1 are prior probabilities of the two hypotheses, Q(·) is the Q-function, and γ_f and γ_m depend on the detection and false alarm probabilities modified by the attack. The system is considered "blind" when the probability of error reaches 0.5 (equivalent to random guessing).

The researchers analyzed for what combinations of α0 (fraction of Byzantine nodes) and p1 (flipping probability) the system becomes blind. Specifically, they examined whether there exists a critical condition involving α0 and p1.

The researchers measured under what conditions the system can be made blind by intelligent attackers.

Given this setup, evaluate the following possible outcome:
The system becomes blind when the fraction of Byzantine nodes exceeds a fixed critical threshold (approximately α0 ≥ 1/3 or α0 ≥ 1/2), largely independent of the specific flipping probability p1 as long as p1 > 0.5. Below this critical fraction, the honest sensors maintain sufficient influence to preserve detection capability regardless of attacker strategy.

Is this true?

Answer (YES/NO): NO